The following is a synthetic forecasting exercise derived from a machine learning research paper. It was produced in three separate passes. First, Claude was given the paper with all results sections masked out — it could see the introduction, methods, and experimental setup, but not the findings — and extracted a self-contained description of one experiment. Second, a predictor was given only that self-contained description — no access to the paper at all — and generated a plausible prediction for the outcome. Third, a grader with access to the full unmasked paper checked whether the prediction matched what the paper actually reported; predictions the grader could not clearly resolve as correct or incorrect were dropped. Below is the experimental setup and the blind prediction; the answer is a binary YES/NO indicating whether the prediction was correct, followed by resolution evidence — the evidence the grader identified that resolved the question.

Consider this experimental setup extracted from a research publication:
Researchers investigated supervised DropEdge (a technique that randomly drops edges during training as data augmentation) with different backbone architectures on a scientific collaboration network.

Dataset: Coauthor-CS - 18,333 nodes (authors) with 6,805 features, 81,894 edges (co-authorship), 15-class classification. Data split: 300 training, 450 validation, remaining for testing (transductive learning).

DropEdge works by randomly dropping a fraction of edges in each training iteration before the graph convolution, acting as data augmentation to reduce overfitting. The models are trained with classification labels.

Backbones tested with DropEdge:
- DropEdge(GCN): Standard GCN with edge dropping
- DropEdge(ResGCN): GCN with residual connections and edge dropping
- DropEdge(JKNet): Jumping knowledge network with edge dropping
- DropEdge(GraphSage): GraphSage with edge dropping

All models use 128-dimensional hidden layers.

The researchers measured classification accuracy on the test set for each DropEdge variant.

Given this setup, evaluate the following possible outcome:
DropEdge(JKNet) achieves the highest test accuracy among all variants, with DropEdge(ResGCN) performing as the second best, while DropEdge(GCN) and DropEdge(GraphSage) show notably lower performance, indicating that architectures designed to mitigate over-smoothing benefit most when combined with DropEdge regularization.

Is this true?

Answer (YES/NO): NO